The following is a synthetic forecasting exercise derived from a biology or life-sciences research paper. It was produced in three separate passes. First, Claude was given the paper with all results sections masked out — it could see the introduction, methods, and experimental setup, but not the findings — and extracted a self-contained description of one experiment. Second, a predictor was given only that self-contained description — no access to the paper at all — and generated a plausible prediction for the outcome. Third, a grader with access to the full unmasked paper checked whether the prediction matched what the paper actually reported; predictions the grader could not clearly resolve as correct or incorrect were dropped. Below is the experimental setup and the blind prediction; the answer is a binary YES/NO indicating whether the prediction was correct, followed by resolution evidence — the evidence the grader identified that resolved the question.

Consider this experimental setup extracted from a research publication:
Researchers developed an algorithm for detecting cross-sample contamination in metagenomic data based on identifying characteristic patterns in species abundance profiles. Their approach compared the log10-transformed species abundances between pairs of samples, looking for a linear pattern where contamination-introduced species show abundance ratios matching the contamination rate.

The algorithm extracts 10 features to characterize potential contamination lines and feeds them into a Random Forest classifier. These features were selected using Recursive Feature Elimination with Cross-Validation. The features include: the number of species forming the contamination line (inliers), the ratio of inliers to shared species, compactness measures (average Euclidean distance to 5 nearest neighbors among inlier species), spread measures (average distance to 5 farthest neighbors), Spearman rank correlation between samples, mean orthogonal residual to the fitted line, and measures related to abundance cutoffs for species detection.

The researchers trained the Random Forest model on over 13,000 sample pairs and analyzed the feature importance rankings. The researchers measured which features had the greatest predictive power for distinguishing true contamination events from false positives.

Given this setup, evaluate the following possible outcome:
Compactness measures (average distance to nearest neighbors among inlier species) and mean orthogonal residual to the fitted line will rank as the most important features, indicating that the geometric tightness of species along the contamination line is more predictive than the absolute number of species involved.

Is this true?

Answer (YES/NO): NO